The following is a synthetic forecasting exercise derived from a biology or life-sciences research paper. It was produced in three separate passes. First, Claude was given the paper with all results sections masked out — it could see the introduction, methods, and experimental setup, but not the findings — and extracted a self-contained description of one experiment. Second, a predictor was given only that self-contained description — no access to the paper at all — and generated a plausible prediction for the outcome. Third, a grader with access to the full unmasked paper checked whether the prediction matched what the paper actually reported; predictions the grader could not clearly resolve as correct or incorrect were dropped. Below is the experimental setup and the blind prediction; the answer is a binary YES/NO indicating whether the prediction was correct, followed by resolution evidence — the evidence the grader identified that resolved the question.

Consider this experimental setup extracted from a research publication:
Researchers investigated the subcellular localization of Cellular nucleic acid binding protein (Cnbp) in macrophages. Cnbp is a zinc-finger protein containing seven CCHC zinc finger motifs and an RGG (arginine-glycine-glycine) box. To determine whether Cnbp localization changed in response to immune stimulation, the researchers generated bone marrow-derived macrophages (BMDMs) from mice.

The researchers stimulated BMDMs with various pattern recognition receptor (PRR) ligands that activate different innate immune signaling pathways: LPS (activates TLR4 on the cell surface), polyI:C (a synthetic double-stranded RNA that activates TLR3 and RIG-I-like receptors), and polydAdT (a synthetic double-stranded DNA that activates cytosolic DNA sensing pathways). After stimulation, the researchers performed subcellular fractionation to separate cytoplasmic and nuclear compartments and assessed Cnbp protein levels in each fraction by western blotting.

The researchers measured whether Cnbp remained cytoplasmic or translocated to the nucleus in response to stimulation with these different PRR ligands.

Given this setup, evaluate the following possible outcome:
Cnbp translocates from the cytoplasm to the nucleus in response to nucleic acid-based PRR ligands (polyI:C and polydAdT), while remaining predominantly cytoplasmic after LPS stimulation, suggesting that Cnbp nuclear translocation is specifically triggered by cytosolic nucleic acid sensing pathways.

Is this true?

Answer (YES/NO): NO